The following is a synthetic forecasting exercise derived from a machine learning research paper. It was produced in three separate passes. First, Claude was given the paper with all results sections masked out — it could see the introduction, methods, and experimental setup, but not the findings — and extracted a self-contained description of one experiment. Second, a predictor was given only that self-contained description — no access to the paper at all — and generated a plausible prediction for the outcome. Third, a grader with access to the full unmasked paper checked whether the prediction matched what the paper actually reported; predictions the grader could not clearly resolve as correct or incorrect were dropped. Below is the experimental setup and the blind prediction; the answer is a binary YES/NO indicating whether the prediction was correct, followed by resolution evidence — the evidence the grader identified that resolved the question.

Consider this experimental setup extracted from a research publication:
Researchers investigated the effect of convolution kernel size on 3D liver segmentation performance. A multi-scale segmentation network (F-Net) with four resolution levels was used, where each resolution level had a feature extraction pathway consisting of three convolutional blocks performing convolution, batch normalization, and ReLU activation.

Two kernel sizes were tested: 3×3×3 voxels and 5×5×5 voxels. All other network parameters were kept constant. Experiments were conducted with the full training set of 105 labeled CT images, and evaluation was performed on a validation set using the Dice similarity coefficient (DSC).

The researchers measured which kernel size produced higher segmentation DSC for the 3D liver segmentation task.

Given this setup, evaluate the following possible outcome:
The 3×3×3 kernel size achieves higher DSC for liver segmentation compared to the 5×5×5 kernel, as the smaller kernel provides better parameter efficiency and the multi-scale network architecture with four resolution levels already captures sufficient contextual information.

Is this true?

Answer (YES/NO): NO